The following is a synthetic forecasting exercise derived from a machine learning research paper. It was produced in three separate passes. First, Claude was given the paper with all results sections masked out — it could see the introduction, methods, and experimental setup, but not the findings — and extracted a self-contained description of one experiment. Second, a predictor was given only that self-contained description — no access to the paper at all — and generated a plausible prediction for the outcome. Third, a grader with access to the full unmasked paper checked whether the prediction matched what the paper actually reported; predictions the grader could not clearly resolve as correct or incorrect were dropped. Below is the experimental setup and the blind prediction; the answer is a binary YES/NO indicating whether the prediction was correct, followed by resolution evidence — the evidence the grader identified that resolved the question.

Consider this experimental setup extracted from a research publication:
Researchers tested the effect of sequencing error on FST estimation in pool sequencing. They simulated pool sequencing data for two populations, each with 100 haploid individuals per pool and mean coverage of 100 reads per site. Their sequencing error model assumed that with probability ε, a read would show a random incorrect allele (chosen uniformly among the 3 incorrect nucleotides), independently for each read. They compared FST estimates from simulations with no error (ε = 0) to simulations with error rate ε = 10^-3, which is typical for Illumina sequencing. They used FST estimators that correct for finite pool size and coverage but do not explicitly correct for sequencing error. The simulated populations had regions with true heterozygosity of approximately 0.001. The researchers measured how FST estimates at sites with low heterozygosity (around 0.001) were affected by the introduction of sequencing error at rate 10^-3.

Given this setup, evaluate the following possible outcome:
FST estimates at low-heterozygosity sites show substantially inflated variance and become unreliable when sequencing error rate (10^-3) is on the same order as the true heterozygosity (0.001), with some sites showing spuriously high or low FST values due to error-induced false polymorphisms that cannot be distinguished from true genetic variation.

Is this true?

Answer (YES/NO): NO